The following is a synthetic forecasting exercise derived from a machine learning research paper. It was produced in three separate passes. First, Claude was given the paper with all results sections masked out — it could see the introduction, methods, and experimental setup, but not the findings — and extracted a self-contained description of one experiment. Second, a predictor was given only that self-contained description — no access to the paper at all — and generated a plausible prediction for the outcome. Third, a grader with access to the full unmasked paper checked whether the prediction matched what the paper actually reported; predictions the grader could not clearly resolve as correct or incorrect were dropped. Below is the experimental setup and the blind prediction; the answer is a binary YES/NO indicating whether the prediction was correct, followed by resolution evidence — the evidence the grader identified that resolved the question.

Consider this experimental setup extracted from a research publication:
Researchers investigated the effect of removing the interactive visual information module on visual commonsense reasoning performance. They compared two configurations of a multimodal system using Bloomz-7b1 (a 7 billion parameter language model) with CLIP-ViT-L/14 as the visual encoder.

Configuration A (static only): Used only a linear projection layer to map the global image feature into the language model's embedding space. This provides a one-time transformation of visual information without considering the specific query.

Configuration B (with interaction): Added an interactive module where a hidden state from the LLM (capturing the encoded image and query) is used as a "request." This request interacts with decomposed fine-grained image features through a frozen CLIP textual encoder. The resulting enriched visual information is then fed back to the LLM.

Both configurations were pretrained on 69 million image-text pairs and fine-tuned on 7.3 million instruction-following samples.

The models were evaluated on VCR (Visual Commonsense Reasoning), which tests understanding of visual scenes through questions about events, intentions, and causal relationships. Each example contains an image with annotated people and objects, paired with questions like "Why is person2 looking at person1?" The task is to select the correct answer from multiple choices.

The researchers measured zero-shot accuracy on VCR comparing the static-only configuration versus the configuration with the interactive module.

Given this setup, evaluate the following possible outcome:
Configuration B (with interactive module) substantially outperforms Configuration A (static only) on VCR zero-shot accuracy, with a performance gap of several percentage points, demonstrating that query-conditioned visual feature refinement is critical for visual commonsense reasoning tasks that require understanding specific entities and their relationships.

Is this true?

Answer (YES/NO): YES